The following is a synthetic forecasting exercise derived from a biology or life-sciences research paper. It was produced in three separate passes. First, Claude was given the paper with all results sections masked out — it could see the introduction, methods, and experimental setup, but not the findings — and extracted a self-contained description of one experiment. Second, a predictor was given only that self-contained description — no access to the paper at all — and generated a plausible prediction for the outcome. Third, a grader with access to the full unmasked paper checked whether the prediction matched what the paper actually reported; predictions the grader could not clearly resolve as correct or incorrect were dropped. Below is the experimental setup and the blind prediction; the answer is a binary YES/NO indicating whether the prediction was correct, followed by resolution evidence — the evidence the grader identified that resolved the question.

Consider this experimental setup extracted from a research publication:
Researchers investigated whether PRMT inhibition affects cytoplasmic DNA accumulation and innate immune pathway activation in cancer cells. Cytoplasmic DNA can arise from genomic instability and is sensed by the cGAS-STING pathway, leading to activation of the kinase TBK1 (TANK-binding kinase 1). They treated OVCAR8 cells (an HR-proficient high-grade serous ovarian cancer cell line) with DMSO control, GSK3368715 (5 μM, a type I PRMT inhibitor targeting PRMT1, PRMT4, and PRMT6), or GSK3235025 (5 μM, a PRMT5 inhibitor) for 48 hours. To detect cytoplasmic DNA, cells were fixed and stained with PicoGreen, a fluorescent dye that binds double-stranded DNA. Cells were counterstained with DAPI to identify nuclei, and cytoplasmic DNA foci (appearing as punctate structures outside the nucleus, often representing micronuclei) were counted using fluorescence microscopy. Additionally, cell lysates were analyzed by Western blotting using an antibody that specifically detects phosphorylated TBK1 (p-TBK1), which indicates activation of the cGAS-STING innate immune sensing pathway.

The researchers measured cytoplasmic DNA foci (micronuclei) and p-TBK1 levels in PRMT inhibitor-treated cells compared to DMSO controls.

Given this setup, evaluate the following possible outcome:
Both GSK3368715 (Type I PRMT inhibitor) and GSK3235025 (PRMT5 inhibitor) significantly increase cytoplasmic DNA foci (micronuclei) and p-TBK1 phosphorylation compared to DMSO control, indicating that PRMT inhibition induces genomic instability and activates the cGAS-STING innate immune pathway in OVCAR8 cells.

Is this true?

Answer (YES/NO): YES